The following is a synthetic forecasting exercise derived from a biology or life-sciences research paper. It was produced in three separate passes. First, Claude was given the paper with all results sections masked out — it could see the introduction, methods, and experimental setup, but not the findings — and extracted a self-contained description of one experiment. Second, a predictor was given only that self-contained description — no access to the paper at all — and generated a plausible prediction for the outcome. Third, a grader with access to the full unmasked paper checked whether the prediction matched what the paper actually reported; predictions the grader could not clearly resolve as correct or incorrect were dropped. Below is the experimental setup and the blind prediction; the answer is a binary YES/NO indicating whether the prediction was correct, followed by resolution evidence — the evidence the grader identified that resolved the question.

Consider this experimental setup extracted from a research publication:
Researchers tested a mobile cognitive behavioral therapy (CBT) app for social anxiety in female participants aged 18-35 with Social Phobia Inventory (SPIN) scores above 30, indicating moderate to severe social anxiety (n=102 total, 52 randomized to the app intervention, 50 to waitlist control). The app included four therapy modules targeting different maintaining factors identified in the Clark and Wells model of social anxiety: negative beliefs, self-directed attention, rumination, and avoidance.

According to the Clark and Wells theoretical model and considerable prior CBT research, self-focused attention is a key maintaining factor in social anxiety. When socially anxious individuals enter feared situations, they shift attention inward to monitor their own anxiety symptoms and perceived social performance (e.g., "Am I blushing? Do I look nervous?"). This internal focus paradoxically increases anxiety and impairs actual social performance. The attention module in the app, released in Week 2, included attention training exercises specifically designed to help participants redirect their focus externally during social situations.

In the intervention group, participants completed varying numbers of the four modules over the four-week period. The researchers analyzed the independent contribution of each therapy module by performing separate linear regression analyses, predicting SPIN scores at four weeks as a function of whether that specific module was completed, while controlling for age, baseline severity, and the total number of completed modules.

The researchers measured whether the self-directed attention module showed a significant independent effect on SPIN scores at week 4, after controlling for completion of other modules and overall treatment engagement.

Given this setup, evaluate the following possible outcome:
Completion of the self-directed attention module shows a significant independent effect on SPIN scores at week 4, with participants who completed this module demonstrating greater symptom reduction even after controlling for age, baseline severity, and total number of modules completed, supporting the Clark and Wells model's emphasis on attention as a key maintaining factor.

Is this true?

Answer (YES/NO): NO